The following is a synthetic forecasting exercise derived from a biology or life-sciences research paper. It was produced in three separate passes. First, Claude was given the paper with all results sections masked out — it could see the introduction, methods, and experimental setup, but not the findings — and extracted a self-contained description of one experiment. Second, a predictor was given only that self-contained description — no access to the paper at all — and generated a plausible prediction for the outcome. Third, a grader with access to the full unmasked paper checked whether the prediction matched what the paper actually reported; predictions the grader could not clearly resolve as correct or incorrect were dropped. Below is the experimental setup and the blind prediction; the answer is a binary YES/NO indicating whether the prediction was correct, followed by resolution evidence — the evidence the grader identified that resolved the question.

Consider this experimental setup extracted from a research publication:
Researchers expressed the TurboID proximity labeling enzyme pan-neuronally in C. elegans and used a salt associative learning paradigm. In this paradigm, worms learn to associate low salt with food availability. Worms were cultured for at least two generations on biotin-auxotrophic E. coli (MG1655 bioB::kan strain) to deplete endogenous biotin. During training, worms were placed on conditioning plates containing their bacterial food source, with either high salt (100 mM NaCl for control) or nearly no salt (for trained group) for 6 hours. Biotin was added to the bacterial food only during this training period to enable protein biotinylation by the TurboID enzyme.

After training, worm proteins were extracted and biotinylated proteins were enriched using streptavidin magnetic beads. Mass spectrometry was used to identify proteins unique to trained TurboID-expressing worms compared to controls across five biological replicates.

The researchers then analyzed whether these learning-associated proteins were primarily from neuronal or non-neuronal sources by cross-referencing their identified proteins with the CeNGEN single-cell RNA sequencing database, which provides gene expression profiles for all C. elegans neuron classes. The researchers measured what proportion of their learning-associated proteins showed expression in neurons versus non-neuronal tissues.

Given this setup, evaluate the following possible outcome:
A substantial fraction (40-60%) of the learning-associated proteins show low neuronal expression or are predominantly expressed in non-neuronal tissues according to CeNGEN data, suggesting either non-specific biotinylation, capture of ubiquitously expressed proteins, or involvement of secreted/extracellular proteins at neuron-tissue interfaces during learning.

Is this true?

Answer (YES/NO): NO